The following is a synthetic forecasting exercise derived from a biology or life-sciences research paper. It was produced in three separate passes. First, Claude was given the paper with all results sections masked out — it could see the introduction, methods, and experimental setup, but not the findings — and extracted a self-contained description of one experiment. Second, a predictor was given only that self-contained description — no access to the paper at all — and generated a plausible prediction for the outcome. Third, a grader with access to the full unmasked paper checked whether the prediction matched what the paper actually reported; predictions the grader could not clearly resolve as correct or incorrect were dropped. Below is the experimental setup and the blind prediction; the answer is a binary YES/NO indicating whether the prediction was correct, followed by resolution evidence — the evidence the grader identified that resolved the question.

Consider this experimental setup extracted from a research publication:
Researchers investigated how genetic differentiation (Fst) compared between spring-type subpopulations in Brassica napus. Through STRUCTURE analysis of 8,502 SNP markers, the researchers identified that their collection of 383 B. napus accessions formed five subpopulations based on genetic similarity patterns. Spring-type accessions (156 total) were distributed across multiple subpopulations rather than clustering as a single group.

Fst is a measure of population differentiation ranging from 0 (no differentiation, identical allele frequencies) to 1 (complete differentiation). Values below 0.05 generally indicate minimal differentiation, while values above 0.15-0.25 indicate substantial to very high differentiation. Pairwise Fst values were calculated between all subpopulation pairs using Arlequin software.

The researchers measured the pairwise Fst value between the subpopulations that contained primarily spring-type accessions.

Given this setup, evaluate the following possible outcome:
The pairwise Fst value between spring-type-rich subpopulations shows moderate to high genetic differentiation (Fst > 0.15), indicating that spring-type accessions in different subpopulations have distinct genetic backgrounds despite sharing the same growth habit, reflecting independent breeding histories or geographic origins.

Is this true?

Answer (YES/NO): NO